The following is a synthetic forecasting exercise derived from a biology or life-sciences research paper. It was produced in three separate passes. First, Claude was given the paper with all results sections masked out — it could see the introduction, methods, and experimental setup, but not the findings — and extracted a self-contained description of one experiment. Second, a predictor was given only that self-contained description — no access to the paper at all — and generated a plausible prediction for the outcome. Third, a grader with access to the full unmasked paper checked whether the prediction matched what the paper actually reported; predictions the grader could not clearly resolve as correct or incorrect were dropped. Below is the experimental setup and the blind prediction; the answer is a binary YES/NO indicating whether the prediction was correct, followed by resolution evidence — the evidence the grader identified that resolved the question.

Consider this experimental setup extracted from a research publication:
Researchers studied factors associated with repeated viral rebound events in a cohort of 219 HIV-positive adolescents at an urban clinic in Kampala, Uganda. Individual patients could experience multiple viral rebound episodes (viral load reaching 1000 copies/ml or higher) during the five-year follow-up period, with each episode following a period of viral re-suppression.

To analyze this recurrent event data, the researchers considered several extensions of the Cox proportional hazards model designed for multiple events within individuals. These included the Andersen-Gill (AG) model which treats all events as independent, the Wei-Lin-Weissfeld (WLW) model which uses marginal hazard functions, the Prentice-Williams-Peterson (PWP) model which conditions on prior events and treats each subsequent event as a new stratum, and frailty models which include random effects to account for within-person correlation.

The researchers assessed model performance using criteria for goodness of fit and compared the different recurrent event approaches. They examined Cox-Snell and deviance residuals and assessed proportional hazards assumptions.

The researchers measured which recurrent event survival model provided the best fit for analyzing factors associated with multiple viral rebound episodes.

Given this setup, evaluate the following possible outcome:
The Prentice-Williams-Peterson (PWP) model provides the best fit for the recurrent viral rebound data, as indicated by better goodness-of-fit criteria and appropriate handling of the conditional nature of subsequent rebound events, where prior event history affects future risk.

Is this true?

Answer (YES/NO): YES